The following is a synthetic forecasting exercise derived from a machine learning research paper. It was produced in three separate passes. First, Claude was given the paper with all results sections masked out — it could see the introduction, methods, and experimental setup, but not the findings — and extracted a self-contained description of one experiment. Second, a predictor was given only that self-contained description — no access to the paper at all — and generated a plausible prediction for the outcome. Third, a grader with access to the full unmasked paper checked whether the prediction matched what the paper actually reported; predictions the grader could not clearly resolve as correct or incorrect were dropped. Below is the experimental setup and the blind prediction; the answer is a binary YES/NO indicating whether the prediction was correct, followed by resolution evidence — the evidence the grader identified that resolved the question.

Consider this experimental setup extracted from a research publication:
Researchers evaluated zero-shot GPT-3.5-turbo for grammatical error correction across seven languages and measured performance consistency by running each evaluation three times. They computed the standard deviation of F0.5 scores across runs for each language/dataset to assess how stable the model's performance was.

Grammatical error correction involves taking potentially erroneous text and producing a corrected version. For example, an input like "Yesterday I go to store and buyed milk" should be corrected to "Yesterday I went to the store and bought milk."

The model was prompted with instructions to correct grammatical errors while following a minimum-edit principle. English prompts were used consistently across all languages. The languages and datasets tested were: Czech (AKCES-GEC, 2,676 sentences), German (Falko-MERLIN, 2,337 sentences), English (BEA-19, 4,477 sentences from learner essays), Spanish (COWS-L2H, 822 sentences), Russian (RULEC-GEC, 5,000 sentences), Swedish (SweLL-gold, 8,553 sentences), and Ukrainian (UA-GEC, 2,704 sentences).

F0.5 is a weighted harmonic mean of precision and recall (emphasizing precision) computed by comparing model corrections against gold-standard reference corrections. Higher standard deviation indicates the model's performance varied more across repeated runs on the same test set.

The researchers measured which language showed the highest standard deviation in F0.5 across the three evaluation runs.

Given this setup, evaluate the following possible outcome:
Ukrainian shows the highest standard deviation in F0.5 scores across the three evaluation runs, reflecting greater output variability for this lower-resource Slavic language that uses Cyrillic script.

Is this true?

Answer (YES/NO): NO